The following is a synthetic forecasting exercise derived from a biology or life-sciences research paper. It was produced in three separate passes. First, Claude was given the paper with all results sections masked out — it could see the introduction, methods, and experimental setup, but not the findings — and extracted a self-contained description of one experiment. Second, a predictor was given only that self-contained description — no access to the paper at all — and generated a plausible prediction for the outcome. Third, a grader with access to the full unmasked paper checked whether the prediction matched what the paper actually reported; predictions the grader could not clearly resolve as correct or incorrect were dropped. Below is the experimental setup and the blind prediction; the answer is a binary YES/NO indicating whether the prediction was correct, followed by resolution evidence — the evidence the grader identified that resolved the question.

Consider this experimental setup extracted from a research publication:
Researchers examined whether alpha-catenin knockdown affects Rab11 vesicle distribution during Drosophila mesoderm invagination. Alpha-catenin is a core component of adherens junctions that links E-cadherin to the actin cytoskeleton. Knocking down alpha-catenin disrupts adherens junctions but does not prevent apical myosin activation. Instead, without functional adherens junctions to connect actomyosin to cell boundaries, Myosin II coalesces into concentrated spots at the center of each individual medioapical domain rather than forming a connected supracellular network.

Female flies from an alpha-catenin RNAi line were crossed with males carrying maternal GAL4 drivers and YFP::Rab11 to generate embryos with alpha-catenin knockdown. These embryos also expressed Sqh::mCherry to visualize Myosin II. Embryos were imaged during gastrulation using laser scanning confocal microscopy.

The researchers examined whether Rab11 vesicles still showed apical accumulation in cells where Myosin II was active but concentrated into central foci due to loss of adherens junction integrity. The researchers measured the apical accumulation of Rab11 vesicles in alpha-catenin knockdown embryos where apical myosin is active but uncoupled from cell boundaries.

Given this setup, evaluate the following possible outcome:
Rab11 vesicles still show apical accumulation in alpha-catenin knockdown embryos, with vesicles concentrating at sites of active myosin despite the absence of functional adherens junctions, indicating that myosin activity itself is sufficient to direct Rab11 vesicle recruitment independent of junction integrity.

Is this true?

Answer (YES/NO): YES